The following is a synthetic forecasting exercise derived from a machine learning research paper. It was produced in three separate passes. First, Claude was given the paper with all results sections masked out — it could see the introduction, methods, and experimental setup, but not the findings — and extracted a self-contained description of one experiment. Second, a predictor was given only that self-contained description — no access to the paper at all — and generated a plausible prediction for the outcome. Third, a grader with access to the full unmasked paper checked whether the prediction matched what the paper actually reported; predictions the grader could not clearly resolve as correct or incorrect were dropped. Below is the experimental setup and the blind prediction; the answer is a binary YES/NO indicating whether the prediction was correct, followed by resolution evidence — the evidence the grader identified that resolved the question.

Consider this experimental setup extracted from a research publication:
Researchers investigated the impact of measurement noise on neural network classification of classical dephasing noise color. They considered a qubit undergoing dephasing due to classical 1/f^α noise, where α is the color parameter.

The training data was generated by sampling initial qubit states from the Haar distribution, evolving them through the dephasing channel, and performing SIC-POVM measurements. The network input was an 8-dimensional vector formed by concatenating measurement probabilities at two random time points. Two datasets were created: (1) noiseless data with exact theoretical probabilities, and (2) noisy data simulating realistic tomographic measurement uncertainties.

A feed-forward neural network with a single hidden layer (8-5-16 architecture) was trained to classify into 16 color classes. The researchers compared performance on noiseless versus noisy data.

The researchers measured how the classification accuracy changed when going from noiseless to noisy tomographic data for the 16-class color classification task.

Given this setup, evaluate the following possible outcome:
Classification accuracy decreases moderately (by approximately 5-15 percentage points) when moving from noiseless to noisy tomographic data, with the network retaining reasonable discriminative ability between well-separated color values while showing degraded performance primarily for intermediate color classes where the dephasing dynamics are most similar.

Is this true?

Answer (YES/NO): NO